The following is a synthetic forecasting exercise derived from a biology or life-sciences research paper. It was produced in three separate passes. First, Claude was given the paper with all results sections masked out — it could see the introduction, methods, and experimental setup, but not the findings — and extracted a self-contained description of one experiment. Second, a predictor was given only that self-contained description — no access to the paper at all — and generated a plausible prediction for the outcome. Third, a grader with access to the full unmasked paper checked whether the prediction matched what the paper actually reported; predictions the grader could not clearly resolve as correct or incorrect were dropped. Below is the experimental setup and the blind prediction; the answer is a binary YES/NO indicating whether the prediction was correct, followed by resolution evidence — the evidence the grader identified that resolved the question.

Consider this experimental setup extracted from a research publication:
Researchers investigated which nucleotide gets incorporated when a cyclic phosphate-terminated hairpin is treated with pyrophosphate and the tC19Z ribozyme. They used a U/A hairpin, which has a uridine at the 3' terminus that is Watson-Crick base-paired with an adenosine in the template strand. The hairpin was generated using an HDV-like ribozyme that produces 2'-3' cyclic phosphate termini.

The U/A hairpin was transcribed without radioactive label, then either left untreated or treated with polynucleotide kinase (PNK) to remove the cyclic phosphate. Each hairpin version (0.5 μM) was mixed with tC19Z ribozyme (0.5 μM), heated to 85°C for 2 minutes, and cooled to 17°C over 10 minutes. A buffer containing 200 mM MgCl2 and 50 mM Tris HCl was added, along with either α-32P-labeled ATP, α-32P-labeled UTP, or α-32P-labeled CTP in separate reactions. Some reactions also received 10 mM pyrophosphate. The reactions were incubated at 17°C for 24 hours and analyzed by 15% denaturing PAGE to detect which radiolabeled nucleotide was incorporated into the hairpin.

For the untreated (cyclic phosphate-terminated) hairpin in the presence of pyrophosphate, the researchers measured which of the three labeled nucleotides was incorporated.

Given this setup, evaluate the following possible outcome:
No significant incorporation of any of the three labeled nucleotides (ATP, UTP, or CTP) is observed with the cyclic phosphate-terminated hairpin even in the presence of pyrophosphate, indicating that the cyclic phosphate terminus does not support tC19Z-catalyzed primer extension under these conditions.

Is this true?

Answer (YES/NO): NO